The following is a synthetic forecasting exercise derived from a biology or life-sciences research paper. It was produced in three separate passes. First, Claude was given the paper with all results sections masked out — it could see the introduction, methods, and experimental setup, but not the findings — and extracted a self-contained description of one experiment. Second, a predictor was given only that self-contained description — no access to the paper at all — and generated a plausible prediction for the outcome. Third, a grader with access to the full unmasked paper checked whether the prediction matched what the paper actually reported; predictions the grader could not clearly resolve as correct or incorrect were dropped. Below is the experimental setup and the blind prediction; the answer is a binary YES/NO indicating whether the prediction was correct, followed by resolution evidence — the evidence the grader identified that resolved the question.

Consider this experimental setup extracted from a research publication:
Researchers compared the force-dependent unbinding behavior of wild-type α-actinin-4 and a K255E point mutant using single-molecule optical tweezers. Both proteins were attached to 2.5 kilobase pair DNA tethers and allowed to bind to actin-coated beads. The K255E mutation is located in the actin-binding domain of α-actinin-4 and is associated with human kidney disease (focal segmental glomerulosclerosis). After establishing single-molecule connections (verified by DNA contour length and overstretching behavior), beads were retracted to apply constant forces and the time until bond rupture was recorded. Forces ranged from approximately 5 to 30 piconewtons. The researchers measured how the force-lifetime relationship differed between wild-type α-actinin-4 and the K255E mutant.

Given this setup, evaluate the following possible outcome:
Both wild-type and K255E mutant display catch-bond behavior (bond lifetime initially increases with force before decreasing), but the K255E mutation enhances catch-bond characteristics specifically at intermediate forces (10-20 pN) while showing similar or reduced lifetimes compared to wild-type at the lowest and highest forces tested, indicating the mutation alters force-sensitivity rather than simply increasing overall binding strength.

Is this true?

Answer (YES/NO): NO